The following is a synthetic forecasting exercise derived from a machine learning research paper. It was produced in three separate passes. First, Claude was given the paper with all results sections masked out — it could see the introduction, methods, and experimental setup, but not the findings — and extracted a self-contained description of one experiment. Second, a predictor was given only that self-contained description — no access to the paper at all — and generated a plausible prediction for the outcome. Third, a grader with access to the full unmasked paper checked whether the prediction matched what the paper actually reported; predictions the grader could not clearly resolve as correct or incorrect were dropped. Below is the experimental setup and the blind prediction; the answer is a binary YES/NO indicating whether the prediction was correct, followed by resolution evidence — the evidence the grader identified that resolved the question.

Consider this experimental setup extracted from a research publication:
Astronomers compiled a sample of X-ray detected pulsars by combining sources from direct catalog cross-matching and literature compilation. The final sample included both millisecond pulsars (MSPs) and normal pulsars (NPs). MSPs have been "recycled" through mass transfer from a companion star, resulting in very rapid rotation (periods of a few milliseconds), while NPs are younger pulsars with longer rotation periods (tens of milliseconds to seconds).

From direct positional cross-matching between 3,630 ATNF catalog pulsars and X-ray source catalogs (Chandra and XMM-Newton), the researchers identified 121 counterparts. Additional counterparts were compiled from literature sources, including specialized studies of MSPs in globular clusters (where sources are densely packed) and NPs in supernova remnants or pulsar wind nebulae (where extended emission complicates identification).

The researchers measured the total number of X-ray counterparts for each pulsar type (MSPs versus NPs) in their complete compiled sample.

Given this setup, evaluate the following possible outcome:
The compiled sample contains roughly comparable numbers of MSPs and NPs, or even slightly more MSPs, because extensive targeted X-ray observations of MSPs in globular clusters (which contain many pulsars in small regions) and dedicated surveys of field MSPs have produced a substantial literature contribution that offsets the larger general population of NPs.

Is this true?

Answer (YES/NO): YES